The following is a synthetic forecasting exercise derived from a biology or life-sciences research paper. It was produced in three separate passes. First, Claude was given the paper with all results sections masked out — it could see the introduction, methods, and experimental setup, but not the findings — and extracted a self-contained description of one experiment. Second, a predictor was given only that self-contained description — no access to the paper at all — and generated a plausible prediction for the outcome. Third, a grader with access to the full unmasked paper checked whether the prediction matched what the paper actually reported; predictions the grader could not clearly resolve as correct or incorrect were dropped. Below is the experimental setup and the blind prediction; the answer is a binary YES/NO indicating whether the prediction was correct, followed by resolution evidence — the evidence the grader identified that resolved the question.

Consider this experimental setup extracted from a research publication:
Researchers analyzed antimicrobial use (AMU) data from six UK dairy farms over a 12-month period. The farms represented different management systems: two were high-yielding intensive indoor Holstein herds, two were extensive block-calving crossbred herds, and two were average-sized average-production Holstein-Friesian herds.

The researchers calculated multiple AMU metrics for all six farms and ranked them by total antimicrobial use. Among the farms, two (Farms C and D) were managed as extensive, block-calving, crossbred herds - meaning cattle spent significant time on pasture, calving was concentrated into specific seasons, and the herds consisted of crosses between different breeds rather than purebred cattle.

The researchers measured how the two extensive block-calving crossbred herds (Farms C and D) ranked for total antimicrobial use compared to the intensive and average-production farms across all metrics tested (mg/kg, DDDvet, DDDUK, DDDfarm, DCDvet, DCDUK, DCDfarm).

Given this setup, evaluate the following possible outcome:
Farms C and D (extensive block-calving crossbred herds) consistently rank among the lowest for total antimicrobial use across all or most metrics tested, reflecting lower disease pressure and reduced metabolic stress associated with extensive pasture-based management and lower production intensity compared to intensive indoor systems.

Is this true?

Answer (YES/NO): YES